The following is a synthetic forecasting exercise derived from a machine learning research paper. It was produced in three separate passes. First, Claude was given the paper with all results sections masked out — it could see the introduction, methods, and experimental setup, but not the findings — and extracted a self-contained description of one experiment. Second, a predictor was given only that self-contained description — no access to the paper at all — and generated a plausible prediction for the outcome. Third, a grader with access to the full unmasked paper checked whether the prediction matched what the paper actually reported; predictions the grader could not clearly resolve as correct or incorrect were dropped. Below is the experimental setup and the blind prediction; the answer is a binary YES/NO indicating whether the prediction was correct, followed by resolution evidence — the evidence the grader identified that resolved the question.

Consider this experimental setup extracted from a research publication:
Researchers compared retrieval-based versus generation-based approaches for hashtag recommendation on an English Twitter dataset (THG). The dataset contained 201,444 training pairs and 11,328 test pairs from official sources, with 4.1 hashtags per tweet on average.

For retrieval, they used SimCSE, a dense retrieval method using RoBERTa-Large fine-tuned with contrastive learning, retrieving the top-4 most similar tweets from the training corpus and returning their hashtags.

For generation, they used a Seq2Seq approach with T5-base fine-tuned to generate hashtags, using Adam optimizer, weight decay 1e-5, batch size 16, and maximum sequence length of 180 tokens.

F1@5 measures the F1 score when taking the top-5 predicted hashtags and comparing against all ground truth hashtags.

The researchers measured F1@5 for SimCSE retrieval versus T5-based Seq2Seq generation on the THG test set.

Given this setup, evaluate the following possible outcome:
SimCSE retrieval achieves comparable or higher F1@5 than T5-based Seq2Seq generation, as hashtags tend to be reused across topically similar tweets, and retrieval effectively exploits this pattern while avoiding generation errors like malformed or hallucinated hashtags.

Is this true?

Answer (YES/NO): NO